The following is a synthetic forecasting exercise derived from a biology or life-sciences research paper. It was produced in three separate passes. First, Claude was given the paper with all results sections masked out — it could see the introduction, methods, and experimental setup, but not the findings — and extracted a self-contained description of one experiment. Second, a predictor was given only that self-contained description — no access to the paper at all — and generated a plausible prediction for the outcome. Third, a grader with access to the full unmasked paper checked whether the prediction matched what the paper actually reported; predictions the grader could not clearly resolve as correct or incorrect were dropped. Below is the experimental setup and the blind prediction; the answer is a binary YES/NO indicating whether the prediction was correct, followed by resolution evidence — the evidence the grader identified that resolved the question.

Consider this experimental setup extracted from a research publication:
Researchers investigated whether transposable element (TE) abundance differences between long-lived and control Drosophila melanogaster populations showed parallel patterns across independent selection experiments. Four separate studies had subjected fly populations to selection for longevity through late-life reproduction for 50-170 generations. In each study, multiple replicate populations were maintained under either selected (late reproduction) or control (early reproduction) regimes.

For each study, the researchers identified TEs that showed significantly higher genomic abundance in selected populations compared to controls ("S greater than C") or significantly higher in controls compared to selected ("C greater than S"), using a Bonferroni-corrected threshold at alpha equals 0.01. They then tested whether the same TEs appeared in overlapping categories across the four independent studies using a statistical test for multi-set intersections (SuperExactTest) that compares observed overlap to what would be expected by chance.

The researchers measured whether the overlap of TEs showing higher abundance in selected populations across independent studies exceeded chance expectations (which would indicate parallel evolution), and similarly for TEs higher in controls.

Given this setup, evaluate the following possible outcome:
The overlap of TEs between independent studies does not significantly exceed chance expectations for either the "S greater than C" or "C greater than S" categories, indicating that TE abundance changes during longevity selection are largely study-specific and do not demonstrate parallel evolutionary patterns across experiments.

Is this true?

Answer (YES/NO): NO